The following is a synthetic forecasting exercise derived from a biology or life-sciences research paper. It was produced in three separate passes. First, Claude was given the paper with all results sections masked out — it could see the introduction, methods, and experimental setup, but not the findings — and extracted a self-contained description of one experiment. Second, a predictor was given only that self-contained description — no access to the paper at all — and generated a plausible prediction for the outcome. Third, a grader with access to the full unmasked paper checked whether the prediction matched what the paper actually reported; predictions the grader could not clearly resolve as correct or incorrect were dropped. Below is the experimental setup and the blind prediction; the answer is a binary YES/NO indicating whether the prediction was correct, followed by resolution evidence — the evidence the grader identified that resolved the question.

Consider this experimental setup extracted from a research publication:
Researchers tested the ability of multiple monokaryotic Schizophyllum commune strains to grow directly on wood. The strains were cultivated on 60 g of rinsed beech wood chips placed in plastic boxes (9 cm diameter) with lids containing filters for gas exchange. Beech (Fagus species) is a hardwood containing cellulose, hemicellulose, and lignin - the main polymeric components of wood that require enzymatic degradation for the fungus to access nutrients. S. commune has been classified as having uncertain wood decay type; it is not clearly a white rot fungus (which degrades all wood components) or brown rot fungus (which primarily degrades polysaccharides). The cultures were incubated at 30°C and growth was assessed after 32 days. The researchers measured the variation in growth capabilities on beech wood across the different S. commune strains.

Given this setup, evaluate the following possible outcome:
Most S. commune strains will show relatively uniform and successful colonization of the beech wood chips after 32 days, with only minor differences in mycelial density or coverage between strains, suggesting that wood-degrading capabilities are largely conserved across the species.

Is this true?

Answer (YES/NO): NO